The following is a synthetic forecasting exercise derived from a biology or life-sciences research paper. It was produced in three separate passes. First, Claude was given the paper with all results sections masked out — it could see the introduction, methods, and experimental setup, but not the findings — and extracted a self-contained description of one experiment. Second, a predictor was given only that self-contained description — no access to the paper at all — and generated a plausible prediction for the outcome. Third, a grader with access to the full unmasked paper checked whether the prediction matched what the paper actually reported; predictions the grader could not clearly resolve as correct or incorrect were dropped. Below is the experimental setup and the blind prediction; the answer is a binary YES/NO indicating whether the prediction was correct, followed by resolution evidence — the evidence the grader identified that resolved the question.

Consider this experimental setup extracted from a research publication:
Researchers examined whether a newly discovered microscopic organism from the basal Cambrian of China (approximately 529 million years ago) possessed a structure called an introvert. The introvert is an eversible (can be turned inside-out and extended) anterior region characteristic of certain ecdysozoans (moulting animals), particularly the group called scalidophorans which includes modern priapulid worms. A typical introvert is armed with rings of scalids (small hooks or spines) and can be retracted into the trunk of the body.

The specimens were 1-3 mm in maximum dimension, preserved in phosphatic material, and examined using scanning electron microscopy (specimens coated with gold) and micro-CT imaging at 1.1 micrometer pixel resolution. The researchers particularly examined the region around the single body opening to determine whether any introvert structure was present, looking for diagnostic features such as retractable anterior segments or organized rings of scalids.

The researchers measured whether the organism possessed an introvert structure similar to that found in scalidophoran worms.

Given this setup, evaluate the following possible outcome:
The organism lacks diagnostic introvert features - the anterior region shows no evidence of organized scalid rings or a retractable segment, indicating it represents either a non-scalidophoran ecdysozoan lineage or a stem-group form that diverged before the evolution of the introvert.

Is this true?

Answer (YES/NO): YES